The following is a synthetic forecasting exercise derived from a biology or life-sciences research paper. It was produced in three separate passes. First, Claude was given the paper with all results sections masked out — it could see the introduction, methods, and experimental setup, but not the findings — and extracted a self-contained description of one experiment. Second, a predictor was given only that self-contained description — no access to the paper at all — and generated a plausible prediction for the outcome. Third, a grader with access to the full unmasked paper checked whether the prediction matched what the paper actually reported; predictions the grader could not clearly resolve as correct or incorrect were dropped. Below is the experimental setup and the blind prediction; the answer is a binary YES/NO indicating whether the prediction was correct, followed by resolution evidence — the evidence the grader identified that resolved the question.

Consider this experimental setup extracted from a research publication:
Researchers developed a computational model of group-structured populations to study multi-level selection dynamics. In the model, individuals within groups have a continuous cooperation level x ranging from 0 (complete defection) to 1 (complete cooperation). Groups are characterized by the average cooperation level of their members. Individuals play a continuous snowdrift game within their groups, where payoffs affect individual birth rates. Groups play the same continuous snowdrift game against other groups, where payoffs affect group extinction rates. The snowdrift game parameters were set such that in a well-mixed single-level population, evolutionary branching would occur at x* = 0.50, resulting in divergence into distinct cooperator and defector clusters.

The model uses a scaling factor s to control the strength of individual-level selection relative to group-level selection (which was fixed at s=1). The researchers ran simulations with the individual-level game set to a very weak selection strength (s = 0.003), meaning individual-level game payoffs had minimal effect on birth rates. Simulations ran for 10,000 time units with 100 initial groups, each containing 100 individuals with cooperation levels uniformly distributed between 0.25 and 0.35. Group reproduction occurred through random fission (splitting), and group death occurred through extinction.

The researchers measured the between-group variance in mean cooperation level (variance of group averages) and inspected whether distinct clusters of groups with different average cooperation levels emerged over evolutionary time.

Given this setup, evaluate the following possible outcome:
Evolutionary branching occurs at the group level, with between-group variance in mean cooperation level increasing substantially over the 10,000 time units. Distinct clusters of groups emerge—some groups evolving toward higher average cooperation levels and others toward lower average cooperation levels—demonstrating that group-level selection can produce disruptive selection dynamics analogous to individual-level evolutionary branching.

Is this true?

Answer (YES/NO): YES